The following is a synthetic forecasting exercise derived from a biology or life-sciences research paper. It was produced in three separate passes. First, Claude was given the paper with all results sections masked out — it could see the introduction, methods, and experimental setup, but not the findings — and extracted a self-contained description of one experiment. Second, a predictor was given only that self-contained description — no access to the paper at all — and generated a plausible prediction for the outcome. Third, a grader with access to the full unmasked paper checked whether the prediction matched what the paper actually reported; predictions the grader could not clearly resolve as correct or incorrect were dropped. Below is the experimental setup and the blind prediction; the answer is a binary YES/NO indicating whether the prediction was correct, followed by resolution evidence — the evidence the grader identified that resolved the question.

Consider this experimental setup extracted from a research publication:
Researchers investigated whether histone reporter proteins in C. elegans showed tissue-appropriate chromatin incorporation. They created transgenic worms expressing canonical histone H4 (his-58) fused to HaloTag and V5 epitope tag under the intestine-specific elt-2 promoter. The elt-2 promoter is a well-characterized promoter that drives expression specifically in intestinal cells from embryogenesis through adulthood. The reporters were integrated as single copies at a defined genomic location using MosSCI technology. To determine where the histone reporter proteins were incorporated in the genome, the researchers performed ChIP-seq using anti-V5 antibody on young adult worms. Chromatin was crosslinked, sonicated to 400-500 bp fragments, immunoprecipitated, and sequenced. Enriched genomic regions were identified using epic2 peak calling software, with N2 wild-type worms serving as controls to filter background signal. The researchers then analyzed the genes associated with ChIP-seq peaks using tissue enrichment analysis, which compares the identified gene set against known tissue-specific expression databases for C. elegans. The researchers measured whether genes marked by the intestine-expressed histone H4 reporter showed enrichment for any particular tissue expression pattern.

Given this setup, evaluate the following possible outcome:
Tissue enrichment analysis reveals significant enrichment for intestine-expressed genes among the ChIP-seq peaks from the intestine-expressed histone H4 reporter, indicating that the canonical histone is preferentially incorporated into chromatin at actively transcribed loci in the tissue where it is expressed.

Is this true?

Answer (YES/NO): NO